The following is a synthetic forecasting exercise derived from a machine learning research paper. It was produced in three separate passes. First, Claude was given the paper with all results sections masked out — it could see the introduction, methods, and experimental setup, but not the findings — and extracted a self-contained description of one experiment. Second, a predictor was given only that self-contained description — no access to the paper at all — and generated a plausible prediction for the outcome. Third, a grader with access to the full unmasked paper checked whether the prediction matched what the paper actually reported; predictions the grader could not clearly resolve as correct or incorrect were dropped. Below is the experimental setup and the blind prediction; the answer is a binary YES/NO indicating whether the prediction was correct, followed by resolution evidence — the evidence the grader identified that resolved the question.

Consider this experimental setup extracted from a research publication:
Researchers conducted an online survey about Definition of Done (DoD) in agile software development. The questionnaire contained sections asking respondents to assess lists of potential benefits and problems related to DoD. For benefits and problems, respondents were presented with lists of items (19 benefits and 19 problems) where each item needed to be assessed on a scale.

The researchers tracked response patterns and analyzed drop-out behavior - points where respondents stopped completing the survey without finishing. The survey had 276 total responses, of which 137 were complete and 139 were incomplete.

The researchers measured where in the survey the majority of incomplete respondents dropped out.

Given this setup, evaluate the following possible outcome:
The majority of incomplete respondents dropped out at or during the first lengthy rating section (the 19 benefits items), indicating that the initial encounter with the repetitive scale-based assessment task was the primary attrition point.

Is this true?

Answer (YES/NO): NO